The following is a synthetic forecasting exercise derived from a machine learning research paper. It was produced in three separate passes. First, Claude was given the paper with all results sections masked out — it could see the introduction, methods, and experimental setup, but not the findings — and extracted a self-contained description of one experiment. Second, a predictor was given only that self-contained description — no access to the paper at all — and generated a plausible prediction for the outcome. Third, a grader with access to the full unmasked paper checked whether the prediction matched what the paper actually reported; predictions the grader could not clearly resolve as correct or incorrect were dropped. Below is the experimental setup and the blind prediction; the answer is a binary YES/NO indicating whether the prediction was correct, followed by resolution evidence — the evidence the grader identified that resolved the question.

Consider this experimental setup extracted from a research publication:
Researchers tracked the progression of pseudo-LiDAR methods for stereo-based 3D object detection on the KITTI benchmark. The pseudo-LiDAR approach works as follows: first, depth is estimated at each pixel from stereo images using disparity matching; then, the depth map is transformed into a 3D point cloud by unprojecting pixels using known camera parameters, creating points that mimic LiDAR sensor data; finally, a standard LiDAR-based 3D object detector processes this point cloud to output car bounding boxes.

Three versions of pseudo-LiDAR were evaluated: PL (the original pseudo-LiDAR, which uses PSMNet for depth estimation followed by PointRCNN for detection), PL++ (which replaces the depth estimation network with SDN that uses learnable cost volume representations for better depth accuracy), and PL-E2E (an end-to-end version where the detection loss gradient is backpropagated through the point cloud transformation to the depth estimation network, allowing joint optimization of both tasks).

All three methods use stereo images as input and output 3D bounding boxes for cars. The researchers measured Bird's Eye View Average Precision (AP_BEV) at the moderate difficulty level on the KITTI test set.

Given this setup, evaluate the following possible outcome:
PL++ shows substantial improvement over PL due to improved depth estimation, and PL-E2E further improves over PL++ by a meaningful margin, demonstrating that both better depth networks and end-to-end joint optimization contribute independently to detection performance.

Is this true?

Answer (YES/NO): NO